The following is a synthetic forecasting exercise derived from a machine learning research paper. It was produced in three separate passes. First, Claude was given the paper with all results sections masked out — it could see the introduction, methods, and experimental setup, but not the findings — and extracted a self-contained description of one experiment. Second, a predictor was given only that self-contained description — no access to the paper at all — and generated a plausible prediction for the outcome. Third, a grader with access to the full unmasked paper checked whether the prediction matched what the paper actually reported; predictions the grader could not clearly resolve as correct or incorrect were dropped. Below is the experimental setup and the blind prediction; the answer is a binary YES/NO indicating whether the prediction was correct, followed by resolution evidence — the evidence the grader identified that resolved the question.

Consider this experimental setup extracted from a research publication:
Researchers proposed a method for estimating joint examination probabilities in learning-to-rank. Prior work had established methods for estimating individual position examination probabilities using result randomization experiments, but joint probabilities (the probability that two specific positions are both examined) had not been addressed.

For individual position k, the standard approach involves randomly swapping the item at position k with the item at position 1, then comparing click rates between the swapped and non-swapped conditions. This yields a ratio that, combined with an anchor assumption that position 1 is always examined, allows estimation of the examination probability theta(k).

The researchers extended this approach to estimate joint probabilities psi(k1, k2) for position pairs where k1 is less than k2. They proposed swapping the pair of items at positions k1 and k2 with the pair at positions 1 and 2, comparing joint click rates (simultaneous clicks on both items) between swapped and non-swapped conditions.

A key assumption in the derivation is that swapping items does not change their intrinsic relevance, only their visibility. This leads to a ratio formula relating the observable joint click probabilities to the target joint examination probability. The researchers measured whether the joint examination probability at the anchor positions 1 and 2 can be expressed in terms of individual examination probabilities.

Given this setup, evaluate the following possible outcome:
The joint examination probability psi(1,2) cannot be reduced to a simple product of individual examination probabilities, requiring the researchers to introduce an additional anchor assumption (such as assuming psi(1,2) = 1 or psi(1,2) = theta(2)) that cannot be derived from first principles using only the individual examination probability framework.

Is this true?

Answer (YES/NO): YES